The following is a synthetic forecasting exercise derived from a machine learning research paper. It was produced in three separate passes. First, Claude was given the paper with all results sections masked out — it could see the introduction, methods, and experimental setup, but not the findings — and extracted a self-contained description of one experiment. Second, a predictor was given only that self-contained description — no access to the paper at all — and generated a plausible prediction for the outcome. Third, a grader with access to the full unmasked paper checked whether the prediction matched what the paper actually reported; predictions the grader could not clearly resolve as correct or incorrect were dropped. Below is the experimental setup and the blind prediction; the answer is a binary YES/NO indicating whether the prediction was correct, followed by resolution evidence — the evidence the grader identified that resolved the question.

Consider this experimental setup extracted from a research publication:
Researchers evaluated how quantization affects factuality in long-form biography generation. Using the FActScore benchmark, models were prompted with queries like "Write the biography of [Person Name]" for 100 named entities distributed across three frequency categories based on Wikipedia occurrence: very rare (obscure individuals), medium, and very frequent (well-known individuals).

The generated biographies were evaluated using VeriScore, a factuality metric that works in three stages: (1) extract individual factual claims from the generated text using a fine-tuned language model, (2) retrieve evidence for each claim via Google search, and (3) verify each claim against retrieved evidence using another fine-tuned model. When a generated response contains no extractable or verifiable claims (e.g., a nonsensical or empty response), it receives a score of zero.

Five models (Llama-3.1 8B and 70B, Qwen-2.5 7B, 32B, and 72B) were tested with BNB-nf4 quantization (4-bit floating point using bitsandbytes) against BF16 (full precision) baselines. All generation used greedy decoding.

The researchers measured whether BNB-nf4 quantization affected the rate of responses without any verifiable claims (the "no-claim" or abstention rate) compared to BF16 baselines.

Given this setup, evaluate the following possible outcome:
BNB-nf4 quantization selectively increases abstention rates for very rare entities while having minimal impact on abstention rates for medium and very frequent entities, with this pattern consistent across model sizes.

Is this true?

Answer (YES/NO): NO